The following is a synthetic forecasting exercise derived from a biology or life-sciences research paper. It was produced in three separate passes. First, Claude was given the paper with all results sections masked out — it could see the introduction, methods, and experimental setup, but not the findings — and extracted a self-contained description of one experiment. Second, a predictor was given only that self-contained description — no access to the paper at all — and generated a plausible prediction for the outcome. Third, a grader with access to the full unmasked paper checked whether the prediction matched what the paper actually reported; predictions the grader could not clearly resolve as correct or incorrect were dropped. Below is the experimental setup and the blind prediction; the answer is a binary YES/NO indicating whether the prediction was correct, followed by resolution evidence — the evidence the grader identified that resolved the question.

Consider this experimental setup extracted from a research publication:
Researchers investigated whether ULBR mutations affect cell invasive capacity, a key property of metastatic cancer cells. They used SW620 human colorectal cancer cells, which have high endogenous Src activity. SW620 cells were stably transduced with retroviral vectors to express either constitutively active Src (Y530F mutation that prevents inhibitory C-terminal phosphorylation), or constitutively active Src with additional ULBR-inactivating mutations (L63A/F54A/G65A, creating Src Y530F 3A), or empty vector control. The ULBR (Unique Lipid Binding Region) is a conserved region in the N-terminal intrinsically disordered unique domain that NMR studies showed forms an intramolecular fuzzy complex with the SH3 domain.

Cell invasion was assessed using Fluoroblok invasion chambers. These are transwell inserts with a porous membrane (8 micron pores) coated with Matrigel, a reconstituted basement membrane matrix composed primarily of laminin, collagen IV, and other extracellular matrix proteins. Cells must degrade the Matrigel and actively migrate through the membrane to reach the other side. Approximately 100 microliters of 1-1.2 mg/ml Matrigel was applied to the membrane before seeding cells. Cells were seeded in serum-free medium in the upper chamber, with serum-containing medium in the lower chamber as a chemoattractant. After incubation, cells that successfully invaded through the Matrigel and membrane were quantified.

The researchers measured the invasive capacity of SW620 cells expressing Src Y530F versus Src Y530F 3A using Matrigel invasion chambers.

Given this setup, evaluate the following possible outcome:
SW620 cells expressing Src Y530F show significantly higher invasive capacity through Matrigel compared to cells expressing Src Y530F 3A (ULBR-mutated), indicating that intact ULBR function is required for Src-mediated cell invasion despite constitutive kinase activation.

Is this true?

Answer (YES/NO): YES